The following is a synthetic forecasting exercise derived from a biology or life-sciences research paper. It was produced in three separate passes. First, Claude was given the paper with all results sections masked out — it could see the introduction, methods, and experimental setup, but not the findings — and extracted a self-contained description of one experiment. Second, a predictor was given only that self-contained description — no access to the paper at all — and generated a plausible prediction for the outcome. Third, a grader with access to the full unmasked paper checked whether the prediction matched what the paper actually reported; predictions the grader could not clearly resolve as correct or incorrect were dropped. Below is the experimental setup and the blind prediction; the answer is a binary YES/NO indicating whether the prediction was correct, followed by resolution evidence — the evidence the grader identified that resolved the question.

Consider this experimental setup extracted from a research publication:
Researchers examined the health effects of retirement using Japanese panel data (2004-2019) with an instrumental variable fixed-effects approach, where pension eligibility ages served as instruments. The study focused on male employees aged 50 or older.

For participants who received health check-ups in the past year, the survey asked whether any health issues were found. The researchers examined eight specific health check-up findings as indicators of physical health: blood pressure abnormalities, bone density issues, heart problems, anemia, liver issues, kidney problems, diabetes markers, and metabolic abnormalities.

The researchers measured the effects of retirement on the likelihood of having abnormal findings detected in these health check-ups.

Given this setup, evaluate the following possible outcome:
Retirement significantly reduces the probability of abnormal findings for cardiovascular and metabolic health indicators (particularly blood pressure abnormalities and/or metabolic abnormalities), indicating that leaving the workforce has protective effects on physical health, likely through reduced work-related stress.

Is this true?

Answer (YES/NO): NO